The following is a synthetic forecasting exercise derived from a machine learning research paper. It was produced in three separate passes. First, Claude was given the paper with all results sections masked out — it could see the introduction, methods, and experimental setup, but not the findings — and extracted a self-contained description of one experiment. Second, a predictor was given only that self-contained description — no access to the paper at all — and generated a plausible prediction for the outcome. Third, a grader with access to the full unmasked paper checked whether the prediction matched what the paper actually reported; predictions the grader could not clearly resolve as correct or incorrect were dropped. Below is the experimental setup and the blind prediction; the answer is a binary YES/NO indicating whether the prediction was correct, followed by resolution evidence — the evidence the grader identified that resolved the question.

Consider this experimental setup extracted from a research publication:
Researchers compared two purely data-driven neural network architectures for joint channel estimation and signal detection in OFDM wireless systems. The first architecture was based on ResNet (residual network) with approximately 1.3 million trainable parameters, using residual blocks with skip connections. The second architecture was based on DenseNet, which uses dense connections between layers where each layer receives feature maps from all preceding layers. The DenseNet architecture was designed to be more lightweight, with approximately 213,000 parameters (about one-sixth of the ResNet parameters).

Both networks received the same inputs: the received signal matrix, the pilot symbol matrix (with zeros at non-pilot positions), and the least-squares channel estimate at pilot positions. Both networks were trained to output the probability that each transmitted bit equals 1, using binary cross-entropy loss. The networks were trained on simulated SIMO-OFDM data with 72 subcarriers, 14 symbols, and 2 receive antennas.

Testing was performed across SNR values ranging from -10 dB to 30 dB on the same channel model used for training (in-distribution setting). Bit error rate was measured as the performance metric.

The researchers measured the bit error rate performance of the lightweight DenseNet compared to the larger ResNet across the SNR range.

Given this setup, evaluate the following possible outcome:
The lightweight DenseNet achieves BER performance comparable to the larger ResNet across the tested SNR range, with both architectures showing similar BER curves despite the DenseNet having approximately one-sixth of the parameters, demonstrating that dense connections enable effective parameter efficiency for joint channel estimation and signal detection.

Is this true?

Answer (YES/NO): YES